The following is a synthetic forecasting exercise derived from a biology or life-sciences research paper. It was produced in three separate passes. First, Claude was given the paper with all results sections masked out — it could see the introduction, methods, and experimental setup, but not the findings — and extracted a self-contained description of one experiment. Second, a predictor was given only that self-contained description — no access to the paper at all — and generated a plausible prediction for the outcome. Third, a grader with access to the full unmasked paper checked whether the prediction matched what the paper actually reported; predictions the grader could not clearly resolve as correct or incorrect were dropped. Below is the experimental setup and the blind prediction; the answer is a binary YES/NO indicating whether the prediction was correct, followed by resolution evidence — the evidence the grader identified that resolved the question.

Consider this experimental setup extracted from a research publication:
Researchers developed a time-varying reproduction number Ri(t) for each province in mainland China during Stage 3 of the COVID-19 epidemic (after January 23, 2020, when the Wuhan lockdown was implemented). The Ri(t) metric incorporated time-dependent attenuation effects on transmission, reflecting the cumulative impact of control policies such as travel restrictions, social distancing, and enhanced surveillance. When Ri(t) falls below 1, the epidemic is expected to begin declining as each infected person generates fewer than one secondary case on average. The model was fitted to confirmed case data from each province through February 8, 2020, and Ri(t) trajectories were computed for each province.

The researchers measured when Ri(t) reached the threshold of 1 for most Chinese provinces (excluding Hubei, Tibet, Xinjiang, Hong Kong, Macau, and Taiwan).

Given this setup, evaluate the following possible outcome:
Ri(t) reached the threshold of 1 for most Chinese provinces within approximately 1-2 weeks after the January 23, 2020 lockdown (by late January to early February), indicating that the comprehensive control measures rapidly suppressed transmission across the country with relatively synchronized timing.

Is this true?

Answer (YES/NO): NO